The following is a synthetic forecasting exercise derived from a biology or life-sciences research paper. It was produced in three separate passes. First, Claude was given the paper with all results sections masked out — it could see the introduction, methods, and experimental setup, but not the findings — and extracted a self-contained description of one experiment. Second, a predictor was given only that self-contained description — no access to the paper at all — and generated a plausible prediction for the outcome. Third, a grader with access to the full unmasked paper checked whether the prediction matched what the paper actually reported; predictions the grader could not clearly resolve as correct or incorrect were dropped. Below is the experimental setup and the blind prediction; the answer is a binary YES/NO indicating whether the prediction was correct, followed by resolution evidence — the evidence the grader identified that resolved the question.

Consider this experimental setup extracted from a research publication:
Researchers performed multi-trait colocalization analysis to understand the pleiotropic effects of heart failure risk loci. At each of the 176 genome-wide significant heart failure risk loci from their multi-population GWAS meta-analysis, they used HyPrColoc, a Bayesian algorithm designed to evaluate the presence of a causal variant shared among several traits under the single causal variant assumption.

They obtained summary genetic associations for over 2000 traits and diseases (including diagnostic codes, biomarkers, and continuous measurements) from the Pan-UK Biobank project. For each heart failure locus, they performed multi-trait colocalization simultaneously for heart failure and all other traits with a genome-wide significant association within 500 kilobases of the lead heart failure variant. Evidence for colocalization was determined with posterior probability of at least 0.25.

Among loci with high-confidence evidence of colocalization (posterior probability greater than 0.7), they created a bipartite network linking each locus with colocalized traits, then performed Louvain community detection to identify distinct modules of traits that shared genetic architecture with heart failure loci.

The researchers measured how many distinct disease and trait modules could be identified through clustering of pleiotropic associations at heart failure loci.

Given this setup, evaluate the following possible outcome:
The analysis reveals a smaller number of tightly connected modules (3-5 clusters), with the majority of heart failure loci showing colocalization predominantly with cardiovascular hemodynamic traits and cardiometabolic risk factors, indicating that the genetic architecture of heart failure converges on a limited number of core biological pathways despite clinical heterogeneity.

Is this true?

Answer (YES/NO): YES